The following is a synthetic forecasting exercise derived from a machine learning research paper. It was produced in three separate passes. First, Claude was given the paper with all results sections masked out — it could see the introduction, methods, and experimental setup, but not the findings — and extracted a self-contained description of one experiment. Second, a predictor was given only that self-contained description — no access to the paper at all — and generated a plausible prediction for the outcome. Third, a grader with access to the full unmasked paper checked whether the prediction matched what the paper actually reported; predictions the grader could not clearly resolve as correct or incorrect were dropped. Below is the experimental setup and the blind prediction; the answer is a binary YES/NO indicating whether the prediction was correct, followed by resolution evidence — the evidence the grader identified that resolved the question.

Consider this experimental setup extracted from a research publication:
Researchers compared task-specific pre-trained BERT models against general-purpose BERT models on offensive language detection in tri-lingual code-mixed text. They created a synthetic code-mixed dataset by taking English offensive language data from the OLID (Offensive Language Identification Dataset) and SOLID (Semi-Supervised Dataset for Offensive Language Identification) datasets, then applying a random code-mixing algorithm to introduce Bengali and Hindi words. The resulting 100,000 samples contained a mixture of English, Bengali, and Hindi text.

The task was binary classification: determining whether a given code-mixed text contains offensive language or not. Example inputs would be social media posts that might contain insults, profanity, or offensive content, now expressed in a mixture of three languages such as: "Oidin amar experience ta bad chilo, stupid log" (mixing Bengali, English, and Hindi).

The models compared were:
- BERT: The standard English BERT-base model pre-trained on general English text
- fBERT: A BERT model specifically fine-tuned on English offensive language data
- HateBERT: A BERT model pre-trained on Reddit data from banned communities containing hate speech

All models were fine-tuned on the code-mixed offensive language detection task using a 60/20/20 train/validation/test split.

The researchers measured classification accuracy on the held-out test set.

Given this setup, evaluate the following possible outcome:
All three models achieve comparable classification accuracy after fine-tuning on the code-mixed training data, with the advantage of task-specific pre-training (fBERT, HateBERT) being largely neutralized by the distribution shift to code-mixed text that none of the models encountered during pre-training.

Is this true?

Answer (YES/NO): YES